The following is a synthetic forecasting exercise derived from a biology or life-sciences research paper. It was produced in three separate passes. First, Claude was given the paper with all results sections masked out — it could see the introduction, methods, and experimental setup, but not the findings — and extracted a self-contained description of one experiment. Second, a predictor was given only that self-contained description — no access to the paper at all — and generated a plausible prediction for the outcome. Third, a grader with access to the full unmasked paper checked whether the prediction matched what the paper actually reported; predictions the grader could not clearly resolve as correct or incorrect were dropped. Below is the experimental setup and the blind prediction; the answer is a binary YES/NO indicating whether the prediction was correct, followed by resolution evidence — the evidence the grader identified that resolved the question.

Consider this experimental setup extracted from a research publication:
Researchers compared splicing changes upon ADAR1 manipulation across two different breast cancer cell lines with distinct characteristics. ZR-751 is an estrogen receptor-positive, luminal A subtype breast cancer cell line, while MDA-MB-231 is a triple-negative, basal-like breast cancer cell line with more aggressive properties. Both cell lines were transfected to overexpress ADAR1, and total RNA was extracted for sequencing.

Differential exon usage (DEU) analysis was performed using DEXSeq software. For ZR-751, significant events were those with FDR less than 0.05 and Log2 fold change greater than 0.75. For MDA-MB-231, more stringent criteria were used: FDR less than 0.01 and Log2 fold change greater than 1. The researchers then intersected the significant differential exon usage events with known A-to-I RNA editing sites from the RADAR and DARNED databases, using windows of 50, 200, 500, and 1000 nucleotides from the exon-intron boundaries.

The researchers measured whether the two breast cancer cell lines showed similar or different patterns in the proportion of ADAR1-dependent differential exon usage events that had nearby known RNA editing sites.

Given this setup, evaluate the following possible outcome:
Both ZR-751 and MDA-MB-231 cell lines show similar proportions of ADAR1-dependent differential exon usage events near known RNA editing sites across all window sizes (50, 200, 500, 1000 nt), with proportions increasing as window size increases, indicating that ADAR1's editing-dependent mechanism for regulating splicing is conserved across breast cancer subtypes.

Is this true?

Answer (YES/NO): NO